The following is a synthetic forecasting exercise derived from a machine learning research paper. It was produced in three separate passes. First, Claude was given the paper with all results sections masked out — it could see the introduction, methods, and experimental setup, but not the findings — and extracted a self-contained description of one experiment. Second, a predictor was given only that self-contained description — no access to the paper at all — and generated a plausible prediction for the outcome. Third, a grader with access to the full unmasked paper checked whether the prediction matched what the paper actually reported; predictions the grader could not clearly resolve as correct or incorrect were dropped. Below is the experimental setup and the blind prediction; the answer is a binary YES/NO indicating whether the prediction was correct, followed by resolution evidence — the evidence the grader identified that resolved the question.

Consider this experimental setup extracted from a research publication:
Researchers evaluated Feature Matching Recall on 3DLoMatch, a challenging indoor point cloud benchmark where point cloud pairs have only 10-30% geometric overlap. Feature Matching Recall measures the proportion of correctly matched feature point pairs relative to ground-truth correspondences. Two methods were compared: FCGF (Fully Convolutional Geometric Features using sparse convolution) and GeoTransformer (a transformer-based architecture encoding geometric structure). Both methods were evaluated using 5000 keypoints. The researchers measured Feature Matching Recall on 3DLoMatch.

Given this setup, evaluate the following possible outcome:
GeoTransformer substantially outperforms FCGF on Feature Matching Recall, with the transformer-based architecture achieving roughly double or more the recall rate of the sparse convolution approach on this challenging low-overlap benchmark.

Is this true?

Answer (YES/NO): NO